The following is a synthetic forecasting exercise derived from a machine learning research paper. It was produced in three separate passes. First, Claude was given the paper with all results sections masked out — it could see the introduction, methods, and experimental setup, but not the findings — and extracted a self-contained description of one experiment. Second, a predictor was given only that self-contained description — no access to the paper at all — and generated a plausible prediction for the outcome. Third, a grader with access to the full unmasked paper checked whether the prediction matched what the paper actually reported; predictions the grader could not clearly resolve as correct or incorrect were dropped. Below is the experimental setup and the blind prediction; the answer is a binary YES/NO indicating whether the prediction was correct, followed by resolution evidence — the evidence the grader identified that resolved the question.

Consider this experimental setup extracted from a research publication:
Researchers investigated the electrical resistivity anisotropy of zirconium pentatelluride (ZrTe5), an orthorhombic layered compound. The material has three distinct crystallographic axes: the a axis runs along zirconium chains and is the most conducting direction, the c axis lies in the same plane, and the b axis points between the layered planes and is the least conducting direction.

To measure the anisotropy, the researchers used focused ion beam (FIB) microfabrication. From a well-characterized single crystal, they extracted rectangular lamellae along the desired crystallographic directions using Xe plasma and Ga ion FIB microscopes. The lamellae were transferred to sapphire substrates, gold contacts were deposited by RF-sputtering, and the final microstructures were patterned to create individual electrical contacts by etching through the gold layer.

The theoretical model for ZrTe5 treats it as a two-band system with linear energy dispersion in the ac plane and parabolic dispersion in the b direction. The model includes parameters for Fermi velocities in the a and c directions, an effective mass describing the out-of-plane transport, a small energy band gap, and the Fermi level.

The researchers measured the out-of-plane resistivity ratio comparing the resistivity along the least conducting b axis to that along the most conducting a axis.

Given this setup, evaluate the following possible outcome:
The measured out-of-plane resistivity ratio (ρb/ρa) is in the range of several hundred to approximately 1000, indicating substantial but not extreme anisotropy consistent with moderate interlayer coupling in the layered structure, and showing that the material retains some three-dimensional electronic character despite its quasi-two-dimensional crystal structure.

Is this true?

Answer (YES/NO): NO